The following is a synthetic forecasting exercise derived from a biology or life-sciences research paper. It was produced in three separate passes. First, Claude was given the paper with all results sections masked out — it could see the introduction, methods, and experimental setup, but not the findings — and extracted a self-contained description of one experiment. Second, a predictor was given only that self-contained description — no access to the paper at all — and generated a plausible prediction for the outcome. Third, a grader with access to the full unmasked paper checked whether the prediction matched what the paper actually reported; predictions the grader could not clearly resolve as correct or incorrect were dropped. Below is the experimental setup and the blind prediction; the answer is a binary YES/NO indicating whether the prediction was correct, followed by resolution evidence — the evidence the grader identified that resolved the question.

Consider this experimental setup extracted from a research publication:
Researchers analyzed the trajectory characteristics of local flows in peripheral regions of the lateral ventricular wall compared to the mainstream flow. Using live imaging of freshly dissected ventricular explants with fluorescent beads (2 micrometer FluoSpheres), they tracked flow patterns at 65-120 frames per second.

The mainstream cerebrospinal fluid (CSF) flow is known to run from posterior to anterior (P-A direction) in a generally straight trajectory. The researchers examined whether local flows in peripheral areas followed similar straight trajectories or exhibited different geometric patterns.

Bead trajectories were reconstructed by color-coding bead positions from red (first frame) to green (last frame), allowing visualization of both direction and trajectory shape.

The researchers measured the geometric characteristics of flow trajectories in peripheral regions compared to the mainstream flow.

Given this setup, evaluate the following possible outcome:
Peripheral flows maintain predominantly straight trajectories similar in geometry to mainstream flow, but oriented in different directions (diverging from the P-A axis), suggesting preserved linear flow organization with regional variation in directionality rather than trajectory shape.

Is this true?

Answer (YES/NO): NO